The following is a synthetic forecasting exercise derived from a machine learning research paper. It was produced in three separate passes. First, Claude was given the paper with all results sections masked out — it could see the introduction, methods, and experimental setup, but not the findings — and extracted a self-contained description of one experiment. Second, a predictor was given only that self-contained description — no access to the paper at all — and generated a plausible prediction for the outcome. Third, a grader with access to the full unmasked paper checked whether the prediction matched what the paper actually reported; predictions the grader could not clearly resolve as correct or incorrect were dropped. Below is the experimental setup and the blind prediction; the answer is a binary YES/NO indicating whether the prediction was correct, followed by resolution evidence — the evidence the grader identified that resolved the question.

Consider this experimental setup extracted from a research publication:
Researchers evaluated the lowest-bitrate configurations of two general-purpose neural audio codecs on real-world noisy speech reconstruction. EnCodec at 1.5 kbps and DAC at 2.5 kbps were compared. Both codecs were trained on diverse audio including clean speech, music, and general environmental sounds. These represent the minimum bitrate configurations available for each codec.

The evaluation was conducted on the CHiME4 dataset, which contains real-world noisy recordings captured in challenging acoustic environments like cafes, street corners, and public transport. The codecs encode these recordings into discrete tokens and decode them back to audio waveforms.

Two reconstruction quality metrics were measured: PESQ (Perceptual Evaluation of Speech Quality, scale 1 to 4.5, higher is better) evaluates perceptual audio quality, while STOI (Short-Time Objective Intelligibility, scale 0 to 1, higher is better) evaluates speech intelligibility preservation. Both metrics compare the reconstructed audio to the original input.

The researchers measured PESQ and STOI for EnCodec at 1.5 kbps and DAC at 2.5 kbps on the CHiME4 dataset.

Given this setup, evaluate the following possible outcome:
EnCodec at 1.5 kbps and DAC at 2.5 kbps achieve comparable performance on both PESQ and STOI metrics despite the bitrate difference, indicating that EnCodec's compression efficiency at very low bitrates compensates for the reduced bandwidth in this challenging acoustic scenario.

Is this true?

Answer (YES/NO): YES